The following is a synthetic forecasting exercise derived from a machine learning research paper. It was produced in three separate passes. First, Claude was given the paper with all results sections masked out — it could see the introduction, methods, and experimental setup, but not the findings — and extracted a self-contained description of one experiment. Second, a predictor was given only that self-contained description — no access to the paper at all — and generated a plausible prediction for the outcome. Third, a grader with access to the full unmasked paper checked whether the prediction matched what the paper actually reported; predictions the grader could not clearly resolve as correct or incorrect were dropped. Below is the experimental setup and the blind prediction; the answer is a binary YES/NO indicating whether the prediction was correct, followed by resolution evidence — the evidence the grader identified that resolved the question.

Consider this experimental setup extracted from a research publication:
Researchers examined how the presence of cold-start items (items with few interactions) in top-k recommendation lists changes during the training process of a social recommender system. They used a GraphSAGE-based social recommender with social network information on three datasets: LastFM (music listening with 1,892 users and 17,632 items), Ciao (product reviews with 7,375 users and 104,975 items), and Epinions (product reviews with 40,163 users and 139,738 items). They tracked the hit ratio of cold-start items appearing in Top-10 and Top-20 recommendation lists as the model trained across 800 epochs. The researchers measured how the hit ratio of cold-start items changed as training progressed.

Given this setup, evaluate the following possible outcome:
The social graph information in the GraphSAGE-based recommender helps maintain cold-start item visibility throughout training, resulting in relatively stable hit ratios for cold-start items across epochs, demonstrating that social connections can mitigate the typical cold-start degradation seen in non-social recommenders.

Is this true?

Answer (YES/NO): NO